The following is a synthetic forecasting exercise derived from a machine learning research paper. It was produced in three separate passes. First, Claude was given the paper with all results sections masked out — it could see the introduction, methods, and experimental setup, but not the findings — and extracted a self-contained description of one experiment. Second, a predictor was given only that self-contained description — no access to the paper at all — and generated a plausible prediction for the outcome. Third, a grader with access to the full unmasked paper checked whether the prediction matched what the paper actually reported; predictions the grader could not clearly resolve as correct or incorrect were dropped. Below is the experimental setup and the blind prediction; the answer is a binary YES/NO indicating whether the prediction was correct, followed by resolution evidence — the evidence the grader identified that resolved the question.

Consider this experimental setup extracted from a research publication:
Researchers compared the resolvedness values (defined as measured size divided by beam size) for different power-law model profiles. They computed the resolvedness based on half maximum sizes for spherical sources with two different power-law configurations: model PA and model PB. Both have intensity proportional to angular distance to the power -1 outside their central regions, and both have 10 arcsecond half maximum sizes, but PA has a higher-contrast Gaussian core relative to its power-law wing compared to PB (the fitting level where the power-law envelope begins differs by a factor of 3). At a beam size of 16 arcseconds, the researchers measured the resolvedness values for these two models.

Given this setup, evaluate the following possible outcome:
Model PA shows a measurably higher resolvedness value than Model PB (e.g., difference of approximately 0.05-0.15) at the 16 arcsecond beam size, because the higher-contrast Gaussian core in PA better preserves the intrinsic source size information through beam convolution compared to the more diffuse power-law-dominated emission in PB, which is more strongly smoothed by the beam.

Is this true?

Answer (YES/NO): NO